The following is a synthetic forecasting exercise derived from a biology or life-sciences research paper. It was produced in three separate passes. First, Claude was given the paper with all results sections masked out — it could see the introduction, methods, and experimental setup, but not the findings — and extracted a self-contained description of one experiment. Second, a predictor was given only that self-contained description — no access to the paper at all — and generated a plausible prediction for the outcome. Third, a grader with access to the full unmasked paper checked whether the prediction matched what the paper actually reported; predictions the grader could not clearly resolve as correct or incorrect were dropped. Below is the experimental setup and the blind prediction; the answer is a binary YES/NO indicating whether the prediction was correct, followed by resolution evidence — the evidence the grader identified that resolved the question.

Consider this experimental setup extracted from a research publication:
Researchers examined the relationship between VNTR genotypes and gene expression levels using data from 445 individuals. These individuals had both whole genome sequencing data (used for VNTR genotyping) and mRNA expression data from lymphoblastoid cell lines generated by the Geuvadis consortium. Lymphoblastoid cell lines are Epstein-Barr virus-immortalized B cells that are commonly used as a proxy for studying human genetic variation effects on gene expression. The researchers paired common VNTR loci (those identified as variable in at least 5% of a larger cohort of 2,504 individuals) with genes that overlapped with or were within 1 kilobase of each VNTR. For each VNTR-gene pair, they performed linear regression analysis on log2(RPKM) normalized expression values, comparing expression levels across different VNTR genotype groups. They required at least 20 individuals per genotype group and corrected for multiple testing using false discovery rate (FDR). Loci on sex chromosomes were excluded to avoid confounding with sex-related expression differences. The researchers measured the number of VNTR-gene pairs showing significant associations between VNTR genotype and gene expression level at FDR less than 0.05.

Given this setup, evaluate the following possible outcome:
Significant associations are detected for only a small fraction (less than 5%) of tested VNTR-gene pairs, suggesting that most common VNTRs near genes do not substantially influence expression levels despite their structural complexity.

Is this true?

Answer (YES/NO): NO